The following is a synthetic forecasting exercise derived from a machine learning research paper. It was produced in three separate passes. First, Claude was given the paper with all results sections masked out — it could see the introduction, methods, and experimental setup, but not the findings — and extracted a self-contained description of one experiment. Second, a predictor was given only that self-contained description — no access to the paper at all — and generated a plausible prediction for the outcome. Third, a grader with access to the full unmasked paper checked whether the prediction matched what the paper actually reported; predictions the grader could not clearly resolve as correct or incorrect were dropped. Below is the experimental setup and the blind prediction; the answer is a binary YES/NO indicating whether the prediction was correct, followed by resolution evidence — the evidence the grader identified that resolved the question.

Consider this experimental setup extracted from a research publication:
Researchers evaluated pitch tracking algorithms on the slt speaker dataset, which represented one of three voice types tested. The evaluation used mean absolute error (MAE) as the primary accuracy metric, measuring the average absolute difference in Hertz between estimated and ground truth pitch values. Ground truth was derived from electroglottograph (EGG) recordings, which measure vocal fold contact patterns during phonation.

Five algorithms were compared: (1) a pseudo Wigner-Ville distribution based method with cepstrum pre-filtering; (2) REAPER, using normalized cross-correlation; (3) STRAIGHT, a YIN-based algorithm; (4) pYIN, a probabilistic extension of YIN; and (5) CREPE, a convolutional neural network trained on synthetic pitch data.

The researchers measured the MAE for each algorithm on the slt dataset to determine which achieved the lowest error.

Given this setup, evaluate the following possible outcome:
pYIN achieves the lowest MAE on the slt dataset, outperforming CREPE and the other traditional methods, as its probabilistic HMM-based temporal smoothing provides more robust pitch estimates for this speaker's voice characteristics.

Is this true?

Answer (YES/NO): YES